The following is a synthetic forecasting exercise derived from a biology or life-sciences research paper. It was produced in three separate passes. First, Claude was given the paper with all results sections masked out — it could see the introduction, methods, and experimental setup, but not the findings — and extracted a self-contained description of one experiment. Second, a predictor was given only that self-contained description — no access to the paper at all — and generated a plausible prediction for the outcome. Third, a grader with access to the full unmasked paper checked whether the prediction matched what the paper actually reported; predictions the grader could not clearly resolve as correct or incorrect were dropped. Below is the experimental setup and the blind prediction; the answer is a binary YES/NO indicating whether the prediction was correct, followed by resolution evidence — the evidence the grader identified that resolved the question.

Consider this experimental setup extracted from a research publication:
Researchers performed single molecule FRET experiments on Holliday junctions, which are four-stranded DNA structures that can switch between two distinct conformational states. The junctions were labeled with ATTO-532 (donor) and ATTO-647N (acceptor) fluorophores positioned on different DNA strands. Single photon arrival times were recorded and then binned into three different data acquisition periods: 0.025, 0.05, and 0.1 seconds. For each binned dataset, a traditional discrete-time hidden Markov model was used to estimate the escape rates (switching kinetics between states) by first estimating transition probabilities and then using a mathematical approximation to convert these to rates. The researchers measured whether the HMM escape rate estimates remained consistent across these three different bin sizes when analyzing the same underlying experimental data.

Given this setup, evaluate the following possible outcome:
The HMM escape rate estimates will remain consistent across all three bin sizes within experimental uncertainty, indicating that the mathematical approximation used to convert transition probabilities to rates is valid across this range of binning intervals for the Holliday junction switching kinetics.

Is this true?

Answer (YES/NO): NO